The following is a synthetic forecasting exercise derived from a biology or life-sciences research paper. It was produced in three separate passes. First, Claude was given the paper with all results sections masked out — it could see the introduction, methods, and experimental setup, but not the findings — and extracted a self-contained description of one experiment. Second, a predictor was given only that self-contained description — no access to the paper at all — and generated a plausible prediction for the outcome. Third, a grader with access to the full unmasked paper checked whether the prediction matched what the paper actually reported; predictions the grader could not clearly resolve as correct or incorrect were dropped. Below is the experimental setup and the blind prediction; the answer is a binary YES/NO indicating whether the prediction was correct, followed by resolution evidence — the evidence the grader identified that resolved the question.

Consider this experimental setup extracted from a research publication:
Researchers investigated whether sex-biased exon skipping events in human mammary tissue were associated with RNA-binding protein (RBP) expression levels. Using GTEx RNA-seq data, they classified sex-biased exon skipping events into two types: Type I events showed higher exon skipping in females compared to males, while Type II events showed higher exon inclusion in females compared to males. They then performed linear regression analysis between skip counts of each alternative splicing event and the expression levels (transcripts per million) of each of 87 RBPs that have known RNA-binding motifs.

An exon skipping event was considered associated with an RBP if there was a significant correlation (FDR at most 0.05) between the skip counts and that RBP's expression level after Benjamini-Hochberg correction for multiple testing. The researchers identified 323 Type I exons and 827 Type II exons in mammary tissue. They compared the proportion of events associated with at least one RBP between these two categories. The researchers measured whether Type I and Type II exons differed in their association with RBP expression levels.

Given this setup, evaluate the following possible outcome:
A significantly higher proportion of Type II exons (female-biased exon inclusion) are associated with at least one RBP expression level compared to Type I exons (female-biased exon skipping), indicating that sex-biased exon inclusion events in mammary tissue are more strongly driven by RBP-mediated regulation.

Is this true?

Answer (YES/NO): NO